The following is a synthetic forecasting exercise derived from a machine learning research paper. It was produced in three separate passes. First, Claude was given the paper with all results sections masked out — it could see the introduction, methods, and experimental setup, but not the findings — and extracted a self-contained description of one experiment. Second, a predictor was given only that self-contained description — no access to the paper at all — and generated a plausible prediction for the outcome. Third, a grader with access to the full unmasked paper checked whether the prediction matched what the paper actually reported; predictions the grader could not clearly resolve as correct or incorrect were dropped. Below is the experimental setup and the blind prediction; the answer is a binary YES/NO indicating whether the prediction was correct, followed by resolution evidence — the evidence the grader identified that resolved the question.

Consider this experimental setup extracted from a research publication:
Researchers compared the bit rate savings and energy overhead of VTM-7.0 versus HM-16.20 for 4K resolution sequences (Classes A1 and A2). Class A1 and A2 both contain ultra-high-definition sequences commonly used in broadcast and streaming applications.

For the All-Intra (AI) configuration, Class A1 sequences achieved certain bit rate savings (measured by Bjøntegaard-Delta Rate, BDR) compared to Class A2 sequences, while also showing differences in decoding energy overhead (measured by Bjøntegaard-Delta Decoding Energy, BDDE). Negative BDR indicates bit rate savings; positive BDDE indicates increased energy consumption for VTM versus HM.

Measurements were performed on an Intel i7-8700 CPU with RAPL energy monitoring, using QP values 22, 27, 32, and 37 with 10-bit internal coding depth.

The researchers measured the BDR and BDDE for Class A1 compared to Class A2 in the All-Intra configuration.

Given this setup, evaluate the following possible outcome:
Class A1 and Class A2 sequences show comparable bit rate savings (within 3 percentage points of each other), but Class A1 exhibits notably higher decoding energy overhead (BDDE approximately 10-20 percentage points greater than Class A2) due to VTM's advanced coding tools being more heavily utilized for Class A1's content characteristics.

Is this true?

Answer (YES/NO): NO